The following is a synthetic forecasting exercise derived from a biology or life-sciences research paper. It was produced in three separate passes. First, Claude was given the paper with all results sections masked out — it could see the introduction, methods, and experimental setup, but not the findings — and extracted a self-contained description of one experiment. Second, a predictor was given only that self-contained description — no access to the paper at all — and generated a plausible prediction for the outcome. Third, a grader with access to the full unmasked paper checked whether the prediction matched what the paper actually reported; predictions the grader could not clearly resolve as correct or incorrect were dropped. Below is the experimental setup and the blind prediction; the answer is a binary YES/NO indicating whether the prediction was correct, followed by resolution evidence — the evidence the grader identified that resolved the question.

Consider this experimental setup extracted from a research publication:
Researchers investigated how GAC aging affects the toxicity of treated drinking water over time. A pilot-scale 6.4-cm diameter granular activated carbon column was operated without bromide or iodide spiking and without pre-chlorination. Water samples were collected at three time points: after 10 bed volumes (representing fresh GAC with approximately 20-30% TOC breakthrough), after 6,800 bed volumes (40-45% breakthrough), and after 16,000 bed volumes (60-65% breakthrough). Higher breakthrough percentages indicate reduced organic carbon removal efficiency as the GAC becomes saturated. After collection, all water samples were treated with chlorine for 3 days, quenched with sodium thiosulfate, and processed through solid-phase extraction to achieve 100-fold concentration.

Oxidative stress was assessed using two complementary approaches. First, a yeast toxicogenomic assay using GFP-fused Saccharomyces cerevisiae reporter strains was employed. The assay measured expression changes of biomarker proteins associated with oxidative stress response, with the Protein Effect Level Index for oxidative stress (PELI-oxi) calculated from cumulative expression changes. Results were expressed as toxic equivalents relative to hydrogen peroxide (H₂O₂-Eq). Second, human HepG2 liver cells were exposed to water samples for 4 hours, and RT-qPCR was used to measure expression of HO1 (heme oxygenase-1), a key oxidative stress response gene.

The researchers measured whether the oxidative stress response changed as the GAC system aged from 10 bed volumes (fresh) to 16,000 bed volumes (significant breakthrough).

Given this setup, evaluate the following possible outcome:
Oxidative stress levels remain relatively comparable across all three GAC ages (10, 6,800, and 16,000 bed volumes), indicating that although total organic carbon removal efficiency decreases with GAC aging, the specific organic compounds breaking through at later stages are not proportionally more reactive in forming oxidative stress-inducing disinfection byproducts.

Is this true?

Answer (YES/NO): NO